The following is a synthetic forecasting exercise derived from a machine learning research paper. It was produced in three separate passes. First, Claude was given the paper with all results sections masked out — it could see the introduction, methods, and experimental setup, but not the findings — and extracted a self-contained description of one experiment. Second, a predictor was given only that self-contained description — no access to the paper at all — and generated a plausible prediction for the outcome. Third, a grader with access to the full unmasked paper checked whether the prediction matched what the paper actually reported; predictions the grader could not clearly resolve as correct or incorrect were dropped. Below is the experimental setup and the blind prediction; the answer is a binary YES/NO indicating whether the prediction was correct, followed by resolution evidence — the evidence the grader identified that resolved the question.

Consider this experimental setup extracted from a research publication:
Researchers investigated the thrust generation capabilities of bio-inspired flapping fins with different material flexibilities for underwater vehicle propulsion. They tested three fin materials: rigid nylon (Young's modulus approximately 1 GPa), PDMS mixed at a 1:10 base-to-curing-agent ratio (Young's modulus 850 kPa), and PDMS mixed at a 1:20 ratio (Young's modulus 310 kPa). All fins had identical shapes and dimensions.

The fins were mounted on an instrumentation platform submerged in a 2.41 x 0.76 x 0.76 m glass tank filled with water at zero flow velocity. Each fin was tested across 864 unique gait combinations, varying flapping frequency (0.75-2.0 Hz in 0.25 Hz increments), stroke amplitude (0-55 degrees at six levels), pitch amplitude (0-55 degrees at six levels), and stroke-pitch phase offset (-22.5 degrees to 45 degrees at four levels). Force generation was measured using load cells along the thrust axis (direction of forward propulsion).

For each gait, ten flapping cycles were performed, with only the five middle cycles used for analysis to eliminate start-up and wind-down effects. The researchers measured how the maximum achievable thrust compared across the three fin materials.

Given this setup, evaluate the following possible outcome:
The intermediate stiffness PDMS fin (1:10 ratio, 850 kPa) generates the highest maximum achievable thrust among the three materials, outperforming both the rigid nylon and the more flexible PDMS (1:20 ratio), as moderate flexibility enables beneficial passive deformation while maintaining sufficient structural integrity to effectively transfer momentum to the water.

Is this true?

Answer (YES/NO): YES